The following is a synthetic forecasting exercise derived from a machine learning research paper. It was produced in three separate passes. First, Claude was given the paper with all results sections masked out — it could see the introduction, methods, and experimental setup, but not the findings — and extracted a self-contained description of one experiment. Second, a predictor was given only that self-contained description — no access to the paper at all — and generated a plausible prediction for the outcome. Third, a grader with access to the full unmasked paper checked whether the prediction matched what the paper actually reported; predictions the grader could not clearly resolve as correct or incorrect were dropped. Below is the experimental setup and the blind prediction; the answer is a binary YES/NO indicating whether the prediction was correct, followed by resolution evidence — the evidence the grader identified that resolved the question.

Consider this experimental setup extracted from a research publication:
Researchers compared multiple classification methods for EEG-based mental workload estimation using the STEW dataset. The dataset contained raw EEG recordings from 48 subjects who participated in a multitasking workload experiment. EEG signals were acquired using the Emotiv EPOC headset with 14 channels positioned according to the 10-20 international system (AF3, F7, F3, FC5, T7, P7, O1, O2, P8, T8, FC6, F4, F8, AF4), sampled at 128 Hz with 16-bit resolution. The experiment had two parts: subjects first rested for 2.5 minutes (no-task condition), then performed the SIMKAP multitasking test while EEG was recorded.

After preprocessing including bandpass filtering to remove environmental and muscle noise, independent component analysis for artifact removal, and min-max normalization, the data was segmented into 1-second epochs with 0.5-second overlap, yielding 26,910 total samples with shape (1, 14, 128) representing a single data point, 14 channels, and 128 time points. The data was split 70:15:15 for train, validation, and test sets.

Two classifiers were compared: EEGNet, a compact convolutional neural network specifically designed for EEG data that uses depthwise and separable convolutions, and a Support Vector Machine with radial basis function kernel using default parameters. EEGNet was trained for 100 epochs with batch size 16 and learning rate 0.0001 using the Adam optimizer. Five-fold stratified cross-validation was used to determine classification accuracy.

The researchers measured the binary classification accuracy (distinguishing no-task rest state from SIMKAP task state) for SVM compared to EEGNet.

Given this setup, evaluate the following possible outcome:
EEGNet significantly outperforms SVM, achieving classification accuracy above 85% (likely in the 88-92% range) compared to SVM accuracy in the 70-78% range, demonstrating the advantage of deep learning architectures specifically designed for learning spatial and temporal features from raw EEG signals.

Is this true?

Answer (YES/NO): NO